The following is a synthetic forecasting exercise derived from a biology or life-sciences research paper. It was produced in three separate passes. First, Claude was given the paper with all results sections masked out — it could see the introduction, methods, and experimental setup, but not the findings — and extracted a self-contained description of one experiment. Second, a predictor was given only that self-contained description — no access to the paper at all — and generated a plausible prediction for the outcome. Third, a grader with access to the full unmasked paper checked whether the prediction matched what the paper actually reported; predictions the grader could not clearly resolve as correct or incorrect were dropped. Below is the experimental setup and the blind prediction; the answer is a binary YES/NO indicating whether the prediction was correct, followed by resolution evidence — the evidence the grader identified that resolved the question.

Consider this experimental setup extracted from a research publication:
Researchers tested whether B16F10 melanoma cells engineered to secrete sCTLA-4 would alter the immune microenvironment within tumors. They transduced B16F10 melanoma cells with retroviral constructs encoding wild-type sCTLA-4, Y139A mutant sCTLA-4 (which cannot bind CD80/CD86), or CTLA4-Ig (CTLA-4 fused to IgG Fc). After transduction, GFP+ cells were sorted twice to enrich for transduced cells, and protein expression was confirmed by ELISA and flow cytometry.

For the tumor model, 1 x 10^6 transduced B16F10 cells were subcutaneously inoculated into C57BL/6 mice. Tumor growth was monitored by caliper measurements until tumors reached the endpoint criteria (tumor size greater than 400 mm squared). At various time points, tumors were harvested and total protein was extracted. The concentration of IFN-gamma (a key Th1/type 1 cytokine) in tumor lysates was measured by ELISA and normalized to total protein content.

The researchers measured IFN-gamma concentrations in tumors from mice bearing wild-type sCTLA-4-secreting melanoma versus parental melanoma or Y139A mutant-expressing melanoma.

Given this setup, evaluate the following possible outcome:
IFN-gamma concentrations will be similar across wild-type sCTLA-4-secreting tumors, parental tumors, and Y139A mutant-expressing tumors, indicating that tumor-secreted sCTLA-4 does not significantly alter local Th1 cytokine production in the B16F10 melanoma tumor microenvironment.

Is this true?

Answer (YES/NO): NO